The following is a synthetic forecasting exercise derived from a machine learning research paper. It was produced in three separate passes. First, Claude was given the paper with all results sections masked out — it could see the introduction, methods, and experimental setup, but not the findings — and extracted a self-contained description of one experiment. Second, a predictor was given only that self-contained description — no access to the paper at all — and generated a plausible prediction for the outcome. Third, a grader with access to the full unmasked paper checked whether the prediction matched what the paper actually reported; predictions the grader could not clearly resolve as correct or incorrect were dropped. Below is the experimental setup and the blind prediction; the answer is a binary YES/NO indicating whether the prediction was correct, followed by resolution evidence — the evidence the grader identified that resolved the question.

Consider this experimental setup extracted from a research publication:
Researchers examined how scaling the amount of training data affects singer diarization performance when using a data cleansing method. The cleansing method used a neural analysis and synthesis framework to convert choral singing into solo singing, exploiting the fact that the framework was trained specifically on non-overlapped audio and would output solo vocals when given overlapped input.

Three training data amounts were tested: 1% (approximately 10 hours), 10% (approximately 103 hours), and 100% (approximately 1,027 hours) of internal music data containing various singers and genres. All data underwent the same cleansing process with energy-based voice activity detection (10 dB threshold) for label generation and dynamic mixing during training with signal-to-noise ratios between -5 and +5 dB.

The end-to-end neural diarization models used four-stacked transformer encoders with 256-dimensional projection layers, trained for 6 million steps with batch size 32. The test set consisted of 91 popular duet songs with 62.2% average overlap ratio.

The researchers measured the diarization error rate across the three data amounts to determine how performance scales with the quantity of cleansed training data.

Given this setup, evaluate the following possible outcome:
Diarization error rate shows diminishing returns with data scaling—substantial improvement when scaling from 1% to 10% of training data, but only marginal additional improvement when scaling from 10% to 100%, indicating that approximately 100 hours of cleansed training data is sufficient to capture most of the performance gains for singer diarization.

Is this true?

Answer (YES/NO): NO